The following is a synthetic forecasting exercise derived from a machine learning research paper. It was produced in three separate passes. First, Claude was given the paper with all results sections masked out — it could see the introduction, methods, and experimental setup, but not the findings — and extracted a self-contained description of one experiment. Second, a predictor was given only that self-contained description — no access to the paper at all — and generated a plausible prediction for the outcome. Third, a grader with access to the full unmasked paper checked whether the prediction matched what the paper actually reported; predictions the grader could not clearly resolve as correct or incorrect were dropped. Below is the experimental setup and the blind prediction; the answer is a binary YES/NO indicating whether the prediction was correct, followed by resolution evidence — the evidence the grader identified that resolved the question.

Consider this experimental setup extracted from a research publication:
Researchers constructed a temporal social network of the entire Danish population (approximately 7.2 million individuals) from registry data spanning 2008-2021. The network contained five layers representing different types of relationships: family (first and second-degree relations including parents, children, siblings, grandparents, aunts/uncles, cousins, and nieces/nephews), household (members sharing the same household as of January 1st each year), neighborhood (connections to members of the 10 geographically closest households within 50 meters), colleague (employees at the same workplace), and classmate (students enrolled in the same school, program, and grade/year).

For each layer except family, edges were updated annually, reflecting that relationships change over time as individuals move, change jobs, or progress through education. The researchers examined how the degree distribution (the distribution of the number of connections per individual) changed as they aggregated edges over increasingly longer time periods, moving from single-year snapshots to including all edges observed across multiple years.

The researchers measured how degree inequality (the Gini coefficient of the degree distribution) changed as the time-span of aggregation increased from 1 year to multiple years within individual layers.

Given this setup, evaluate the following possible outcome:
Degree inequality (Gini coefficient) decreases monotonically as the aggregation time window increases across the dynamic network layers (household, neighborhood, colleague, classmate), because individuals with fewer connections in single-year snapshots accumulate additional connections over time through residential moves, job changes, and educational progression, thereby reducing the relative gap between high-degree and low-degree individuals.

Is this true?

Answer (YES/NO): NO